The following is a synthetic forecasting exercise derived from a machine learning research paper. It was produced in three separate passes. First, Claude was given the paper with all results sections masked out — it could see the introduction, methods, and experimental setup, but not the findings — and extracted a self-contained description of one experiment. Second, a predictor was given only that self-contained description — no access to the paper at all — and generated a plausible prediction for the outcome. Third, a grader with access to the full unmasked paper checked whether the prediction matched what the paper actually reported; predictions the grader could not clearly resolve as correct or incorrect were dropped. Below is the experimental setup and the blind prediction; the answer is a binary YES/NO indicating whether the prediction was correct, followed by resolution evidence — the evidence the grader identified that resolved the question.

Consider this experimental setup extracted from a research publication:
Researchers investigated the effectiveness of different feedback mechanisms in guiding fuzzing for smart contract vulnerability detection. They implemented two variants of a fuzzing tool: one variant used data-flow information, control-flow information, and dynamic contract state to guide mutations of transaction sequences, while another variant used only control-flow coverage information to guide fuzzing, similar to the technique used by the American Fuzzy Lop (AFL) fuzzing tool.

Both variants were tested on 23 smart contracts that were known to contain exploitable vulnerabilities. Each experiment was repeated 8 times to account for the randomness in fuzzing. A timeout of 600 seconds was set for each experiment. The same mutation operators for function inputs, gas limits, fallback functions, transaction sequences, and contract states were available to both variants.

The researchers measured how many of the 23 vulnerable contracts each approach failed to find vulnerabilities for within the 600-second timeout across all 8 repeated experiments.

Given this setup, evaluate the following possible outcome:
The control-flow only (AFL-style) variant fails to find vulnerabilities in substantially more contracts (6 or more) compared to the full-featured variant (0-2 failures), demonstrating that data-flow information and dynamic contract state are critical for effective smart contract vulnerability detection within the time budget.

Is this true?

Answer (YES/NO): NO